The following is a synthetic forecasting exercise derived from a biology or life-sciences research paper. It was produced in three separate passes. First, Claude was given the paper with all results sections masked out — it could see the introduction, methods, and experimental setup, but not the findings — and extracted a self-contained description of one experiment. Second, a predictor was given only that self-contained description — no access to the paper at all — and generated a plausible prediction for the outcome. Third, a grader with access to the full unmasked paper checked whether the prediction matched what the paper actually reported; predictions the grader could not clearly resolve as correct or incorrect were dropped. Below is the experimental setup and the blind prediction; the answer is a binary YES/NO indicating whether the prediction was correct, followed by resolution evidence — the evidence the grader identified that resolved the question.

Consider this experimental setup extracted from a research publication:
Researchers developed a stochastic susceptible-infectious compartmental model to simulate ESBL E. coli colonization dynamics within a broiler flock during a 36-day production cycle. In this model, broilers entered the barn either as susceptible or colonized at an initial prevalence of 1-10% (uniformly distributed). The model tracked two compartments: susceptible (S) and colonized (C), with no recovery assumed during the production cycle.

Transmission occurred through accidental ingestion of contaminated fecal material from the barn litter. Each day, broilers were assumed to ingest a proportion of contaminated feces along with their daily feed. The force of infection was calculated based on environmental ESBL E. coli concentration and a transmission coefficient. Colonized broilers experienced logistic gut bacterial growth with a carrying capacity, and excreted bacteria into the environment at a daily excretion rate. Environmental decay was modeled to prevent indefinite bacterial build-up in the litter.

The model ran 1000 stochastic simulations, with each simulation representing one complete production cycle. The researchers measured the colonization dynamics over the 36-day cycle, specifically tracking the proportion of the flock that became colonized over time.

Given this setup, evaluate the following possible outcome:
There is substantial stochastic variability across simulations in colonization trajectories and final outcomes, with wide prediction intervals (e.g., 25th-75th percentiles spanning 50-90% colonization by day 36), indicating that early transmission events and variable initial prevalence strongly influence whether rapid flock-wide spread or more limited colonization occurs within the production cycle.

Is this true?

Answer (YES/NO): NO